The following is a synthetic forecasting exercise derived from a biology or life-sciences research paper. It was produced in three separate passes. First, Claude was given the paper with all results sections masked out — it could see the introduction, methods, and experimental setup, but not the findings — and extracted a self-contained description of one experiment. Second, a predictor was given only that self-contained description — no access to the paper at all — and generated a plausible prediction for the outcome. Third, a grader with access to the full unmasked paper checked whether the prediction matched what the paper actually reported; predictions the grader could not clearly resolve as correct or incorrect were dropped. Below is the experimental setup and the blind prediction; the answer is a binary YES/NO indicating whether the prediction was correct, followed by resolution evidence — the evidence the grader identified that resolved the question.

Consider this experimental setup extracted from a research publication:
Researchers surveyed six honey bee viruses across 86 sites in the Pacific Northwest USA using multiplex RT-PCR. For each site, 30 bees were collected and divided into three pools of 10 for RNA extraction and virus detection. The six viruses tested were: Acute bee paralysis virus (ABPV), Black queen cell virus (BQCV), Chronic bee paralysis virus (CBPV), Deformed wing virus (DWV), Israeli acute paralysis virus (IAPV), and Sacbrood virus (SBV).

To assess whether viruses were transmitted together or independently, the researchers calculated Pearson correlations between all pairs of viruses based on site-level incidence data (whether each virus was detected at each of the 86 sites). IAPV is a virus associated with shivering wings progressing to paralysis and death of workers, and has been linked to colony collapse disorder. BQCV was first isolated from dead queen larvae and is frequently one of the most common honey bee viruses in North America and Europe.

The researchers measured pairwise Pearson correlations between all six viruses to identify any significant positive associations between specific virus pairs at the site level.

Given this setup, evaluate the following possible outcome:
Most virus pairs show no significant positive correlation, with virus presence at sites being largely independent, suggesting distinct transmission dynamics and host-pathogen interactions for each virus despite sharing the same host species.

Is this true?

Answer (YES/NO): NO